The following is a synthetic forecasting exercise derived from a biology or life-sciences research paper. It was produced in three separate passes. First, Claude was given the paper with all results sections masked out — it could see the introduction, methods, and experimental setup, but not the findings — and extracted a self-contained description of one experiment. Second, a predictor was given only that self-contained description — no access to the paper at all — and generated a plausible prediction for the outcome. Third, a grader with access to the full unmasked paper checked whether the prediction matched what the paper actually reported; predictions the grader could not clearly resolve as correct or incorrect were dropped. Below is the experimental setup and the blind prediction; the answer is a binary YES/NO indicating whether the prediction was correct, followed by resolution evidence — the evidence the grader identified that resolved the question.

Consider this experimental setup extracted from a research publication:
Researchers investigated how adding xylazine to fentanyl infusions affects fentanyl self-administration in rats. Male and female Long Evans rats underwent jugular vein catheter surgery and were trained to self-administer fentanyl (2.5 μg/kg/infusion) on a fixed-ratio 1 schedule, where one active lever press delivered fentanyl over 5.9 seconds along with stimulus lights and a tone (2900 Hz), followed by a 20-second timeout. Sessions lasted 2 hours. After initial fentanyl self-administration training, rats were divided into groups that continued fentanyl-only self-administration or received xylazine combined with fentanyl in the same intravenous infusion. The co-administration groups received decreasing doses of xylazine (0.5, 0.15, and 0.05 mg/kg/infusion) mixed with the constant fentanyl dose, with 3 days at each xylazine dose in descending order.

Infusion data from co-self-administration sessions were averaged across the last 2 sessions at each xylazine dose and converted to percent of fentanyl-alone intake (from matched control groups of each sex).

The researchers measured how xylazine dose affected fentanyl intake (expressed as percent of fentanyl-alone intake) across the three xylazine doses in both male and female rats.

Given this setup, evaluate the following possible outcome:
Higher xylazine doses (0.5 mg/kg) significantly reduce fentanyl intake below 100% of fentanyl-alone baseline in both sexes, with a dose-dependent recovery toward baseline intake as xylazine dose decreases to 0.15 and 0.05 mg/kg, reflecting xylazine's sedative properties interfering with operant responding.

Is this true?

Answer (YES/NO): NO